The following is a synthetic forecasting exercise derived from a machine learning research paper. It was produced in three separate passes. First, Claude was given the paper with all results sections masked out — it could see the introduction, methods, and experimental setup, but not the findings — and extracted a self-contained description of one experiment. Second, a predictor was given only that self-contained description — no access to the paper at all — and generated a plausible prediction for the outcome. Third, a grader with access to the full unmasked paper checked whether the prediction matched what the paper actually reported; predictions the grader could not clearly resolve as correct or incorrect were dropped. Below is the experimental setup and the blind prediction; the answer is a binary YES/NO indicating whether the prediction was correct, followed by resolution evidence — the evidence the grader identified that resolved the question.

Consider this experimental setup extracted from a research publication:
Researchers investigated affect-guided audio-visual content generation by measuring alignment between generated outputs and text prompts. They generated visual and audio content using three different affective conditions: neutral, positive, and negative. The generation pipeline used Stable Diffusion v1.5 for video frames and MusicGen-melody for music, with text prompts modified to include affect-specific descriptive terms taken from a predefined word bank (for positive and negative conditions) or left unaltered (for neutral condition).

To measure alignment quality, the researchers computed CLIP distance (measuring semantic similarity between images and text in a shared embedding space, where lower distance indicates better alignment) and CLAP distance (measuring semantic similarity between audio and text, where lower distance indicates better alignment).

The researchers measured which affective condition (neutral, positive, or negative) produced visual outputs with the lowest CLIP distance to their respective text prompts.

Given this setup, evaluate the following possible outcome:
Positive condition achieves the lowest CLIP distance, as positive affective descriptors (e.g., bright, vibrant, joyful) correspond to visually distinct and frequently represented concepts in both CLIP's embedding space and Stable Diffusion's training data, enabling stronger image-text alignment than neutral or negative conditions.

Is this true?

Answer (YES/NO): YES